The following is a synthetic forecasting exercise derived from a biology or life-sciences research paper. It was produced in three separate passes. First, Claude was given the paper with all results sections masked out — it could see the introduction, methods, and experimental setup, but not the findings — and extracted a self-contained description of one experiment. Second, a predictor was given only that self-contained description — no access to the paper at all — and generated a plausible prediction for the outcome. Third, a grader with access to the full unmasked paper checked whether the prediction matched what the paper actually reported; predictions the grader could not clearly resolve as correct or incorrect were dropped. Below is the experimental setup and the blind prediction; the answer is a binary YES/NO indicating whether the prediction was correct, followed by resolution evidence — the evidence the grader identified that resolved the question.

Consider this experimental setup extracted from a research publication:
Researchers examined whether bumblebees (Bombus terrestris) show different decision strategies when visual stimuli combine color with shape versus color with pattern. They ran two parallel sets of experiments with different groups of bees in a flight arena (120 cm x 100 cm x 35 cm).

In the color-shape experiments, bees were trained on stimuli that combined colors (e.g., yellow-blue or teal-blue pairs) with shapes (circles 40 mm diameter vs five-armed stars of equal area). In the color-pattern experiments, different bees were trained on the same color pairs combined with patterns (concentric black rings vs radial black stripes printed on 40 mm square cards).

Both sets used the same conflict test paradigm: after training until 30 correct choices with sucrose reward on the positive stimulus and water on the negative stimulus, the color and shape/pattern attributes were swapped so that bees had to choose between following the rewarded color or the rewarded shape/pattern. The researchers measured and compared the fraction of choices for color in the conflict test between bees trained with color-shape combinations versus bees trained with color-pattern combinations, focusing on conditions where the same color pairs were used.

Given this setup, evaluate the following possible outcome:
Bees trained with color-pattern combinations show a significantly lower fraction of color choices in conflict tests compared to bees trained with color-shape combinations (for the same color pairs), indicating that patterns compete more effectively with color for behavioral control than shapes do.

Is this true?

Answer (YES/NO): NO